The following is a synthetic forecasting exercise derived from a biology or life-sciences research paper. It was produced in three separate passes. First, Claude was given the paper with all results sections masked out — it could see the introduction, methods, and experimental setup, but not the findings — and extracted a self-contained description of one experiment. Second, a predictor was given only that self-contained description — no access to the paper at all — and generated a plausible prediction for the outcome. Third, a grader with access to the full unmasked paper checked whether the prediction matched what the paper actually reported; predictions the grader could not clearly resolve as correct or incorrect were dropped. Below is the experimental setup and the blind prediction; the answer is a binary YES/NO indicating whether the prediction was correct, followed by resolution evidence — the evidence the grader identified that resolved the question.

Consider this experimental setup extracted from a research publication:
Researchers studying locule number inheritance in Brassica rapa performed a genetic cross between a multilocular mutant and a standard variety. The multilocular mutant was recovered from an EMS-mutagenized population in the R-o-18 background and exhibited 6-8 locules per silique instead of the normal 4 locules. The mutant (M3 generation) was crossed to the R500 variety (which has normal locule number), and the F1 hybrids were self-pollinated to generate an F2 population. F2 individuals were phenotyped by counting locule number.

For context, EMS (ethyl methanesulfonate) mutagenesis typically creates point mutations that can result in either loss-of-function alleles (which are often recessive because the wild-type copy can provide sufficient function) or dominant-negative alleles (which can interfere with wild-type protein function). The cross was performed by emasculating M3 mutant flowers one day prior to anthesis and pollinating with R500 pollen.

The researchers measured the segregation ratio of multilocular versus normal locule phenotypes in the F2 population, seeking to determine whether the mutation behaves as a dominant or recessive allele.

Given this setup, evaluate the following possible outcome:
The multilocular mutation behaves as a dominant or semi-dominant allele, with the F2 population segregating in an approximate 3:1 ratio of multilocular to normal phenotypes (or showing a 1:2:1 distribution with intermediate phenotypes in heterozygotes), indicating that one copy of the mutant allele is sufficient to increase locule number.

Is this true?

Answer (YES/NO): NO